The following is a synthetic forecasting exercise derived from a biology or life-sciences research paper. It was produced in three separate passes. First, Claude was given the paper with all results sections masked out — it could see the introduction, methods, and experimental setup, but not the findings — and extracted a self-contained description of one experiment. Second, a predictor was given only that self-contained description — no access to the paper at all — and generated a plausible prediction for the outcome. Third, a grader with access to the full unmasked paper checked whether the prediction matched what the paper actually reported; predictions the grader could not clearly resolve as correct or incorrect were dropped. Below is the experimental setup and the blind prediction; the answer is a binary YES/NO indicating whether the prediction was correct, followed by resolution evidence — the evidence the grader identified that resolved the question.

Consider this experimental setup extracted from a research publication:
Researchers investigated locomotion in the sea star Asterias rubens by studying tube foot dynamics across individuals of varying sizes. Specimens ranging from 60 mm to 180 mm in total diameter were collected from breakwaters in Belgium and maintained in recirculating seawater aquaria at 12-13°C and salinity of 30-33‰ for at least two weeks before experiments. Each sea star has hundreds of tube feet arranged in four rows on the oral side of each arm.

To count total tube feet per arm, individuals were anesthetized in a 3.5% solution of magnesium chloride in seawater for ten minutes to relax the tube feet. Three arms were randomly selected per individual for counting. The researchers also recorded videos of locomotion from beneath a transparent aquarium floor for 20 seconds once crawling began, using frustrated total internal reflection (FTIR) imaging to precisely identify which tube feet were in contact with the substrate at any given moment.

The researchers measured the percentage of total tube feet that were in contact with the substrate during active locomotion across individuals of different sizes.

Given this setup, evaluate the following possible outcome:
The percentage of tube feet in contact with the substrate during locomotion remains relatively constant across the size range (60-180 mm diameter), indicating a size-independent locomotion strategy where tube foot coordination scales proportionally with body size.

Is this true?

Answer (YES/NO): YES